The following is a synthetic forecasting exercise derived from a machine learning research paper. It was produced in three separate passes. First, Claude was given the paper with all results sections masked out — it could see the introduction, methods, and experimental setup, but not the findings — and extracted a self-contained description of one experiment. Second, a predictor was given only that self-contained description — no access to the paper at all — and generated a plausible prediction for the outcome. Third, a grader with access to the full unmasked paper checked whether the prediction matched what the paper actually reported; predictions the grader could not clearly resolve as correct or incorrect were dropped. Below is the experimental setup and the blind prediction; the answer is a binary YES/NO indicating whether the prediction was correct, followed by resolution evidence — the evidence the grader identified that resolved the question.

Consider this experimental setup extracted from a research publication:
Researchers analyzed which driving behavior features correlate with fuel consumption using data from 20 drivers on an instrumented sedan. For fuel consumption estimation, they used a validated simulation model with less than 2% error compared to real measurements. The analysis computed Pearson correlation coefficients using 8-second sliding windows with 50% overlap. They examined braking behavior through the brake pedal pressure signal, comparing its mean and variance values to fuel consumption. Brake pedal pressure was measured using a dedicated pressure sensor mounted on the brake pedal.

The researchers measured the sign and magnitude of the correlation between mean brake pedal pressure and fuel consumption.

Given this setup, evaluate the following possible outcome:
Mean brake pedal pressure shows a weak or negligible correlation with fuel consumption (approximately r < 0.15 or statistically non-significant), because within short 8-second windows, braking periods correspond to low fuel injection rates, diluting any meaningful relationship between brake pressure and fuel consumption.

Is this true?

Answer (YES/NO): NO